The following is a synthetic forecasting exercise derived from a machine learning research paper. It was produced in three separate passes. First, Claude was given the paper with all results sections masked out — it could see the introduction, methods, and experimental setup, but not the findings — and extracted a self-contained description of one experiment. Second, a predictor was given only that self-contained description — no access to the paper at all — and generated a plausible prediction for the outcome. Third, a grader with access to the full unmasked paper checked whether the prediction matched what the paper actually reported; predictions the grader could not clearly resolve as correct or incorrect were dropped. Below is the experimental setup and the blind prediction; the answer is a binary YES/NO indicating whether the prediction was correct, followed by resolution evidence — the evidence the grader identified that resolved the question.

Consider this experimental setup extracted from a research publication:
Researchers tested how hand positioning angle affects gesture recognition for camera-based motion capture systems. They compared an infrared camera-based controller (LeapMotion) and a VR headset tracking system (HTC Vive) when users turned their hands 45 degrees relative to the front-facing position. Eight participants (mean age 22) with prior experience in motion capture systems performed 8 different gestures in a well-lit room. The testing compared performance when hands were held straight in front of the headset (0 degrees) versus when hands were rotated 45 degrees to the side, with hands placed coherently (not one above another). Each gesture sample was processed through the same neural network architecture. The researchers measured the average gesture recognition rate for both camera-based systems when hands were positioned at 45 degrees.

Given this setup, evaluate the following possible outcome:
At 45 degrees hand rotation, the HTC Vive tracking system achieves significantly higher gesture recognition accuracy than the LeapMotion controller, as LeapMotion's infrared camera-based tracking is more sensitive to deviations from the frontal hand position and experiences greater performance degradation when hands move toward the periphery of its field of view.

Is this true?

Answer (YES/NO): YES